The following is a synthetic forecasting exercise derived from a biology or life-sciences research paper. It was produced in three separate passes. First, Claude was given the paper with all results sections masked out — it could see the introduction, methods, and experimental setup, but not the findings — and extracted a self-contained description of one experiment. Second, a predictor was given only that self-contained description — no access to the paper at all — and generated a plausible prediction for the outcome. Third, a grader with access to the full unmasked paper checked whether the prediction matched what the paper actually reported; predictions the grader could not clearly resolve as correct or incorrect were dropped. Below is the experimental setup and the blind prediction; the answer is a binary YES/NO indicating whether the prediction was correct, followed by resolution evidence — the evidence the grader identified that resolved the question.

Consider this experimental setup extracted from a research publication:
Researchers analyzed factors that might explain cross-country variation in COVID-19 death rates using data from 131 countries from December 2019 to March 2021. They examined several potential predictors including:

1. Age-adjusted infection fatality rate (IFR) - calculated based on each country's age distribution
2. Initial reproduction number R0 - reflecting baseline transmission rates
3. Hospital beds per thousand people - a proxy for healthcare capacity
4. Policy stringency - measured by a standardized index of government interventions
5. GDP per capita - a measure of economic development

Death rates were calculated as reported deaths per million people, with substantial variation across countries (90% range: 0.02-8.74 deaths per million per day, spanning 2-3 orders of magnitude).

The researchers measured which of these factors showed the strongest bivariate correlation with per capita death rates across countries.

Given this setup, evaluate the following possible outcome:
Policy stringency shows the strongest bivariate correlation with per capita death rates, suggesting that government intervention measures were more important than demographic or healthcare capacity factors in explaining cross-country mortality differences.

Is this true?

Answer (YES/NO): NO